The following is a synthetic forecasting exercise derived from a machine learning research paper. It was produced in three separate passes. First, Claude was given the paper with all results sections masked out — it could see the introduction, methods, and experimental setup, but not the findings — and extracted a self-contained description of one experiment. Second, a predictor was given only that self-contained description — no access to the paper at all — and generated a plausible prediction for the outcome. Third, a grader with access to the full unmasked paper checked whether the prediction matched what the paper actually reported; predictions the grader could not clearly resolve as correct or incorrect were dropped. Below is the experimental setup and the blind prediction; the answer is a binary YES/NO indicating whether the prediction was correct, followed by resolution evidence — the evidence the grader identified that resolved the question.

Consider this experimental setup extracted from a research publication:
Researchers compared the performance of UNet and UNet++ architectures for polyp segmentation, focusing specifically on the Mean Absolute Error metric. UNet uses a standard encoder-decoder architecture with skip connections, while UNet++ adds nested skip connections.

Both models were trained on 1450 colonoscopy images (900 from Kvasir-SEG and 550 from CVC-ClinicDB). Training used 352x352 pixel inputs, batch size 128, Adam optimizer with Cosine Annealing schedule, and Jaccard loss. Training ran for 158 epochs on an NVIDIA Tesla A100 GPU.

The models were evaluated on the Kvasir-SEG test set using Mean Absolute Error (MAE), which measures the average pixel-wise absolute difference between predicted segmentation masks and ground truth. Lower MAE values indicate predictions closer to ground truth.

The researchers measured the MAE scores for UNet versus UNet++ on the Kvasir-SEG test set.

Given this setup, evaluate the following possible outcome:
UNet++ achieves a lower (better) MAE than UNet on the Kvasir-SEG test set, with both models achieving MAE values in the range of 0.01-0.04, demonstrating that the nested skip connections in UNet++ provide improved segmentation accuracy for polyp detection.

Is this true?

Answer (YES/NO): NO